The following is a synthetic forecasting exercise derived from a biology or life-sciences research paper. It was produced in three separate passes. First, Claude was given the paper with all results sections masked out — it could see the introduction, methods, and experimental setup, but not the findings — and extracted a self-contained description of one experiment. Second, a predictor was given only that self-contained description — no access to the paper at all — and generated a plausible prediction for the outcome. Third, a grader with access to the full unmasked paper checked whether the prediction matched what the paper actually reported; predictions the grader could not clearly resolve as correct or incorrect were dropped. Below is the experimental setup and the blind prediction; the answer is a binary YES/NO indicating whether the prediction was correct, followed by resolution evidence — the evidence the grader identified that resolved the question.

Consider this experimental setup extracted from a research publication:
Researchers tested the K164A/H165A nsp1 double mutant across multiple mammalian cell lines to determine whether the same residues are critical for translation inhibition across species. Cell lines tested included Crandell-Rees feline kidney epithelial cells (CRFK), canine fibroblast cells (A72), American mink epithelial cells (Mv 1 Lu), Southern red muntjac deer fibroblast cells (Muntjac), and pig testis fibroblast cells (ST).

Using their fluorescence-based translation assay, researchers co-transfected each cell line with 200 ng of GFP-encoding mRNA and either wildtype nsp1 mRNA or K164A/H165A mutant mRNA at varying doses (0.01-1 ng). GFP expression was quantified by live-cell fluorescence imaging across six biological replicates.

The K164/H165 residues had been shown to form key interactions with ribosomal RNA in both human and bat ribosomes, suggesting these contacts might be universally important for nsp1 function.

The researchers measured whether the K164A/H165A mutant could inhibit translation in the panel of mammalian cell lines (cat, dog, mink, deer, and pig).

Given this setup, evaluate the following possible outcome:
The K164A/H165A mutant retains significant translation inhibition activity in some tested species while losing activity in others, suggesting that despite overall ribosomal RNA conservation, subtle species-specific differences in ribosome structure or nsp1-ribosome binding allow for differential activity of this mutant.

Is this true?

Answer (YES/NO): NO